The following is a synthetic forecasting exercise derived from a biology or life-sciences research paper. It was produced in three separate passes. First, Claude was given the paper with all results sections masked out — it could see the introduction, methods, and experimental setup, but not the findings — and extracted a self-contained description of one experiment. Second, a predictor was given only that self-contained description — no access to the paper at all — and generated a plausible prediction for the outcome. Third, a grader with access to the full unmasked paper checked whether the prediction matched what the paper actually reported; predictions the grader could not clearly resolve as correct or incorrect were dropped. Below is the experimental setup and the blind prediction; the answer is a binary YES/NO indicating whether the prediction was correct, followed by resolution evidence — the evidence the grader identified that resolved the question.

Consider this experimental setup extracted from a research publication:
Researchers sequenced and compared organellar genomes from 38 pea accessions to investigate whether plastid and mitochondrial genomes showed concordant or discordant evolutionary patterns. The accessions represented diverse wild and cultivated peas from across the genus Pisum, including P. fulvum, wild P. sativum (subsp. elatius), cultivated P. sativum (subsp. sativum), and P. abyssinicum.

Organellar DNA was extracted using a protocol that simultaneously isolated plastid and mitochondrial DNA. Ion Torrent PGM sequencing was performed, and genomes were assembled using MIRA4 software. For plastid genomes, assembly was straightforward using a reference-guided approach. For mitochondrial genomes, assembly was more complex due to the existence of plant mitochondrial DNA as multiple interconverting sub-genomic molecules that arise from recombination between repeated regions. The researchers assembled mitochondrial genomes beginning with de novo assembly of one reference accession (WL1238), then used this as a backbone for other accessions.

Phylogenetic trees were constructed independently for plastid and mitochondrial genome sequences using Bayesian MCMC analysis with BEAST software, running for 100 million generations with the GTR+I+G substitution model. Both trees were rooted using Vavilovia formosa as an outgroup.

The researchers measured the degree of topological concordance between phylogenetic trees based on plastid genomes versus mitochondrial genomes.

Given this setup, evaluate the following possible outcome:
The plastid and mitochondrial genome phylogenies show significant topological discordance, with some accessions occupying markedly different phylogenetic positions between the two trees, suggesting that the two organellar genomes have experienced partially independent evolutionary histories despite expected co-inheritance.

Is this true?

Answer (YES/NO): YES